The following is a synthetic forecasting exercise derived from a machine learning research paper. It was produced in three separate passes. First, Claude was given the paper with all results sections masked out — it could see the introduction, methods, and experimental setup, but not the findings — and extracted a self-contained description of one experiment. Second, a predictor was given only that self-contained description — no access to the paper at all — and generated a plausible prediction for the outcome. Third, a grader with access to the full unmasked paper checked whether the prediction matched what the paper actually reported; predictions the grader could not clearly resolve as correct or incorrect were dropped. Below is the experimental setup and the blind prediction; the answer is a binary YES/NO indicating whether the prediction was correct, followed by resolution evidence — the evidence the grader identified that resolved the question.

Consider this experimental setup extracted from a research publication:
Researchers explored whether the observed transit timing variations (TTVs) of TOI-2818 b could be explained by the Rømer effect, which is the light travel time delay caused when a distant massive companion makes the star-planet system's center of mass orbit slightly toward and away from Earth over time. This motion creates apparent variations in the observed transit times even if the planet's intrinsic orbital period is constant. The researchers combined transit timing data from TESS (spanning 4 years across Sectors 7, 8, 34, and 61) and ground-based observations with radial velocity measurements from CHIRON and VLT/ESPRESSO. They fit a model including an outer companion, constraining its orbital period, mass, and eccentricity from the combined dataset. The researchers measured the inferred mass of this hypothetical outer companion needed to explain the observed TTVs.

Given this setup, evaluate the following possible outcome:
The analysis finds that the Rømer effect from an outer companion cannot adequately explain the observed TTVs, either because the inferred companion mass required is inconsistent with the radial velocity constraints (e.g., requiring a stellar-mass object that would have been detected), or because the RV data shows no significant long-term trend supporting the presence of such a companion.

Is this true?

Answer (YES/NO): NO